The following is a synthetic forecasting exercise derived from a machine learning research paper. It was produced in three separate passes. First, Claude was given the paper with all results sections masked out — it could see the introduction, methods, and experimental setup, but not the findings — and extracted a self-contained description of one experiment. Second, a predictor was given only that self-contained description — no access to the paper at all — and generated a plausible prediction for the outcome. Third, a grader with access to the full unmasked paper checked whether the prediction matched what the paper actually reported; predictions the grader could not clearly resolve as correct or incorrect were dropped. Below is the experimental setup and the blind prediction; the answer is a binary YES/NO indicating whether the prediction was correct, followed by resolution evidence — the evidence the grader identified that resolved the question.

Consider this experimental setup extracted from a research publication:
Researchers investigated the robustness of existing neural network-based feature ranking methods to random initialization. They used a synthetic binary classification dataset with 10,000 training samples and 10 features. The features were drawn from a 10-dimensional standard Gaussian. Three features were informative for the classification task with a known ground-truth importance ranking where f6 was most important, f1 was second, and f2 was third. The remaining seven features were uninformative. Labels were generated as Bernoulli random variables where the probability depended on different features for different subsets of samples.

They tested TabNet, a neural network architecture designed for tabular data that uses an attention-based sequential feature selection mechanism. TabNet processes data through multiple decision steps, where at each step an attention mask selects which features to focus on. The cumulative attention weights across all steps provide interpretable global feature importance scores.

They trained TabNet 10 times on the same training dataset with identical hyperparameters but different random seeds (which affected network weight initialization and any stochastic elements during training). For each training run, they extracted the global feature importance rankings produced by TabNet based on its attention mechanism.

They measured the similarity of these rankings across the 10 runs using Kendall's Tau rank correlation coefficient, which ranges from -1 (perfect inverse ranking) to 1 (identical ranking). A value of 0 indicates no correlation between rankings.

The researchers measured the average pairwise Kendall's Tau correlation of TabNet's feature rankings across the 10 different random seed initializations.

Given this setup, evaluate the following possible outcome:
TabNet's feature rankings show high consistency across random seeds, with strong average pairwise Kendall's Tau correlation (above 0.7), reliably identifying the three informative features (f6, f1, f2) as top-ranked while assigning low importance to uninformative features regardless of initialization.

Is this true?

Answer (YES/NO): NO